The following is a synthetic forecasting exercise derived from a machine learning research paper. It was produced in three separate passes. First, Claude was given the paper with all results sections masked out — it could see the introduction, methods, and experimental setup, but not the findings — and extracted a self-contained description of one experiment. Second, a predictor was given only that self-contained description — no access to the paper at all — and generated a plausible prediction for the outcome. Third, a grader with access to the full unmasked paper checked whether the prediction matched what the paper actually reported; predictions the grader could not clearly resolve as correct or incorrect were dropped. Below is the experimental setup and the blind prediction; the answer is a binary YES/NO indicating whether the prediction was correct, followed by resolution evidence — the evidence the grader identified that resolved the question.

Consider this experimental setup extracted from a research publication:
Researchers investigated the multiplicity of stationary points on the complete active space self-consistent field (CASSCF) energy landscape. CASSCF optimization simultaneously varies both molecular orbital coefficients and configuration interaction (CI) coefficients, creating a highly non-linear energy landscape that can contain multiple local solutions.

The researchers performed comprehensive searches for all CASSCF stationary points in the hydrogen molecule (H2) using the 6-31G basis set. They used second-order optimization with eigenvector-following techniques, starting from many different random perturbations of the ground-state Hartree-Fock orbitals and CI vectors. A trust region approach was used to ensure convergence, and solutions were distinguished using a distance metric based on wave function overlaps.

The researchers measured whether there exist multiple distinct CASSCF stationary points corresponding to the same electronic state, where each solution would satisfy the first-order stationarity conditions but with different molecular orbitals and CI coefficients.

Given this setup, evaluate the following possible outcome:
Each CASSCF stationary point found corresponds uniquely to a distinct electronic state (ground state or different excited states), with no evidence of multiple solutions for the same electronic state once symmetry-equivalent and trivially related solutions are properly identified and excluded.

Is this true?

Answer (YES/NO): NO